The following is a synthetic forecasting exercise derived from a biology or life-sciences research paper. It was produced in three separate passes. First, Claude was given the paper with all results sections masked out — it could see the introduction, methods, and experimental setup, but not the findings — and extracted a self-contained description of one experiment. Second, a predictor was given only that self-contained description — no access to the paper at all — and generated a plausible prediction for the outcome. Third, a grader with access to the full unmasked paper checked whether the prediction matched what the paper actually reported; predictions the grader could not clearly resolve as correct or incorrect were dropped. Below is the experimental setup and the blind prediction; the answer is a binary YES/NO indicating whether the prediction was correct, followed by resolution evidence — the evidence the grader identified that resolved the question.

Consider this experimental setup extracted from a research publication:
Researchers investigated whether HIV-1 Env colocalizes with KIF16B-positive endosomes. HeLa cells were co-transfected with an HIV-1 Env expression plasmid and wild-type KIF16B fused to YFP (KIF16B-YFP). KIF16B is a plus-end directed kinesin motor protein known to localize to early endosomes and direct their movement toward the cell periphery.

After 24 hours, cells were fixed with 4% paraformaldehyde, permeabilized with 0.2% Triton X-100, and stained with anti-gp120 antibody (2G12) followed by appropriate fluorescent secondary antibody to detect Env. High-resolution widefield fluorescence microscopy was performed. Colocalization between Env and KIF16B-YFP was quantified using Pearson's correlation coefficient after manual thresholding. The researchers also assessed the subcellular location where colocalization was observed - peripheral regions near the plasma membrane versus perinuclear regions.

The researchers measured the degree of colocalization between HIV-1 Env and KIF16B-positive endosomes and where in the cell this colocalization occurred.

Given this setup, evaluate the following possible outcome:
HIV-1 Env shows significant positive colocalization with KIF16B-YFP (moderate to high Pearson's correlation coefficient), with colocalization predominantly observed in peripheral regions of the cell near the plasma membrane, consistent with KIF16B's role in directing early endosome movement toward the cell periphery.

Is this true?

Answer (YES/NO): YES